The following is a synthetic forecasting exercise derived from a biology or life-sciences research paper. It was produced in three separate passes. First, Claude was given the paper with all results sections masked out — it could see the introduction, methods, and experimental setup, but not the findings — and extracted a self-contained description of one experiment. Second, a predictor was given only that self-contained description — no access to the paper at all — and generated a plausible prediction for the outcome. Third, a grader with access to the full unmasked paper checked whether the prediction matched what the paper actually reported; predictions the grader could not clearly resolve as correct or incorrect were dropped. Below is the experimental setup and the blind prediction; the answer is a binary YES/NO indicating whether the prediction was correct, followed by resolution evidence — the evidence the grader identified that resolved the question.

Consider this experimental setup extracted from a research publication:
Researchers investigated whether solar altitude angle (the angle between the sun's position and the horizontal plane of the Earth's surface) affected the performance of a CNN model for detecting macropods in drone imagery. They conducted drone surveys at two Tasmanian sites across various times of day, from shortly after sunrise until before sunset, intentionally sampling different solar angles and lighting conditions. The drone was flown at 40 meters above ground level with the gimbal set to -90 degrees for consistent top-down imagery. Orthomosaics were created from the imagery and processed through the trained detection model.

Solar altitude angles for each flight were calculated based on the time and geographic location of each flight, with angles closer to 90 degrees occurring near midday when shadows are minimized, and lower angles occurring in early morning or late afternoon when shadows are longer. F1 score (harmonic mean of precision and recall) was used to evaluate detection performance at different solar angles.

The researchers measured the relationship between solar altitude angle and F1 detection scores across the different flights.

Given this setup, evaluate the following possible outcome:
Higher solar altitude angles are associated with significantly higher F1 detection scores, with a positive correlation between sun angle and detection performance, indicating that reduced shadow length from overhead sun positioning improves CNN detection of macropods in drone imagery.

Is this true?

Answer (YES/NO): NO